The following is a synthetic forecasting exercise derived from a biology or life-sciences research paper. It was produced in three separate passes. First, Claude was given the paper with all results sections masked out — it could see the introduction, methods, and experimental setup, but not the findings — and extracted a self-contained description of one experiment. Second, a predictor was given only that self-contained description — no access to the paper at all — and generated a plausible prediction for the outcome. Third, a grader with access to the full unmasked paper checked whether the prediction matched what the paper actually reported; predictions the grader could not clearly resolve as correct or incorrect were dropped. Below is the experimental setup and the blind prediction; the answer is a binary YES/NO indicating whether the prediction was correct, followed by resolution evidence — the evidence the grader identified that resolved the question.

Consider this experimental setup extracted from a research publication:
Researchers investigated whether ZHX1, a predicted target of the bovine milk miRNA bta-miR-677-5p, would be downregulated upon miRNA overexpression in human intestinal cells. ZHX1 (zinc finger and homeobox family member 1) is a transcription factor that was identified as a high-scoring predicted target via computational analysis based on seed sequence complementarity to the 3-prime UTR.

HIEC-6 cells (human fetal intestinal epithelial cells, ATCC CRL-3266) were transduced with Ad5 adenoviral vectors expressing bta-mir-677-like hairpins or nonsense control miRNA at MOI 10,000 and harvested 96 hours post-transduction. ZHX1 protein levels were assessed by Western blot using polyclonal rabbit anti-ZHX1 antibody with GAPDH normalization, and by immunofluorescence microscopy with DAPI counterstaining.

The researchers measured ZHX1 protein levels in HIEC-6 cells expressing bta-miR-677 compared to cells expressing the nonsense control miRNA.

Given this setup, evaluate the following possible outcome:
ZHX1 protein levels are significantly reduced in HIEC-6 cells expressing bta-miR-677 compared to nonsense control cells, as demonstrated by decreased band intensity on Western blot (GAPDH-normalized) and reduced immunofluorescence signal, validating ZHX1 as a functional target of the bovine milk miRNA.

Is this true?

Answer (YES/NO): NO